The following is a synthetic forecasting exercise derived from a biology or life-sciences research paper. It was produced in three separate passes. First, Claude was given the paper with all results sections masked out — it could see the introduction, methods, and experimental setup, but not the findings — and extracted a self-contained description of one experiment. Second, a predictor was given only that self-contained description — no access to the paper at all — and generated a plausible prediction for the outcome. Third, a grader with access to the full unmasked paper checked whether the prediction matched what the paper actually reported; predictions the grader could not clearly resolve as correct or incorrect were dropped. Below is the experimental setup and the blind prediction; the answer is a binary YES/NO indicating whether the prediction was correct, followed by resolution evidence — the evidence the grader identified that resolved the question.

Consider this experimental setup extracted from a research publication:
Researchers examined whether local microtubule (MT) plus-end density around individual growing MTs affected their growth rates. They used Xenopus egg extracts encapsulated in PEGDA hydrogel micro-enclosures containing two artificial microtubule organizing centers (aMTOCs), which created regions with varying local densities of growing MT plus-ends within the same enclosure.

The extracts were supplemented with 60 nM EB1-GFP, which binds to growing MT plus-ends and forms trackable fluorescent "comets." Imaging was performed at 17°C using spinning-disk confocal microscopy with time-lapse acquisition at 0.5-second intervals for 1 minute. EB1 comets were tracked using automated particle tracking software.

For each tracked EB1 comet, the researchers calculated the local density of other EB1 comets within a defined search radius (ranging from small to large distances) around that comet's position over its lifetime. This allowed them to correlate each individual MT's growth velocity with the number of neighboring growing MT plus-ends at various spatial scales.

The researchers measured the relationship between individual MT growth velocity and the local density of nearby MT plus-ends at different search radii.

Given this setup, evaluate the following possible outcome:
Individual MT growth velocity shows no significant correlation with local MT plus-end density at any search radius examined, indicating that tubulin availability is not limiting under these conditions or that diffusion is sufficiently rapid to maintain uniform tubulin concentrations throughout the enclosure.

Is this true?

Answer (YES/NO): NO